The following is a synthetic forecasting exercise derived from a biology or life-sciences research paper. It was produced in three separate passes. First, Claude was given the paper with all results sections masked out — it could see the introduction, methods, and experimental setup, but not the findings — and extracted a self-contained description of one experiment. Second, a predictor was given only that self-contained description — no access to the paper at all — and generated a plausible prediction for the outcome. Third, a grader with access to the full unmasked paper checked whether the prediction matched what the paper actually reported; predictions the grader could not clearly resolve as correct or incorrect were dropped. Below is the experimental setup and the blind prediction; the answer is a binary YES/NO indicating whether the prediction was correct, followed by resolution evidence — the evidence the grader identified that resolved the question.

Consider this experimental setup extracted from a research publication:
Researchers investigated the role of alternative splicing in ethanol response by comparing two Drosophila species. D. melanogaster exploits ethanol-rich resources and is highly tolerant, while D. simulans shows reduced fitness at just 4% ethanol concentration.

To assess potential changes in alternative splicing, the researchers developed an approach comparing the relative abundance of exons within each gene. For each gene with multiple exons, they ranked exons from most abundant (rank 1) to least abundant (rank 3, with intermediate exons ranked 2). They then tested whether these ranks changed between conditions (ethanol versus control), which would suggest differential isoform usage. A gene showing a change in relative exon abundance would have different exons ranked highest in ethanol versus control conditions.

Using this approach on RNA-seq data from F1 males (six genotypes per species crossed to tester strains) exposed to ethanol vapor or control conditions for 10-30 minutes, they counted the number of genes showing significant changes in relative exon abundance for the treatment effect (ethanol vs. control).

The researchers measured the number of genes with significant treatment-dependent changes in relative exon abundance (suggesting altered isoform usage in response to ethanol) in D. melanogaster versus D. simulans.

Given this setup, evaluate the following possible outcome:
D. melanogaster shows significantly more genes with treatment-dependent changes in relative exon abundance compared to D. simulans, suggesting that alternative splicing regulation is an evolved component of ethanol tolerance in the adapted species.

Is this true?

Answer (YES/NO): NO